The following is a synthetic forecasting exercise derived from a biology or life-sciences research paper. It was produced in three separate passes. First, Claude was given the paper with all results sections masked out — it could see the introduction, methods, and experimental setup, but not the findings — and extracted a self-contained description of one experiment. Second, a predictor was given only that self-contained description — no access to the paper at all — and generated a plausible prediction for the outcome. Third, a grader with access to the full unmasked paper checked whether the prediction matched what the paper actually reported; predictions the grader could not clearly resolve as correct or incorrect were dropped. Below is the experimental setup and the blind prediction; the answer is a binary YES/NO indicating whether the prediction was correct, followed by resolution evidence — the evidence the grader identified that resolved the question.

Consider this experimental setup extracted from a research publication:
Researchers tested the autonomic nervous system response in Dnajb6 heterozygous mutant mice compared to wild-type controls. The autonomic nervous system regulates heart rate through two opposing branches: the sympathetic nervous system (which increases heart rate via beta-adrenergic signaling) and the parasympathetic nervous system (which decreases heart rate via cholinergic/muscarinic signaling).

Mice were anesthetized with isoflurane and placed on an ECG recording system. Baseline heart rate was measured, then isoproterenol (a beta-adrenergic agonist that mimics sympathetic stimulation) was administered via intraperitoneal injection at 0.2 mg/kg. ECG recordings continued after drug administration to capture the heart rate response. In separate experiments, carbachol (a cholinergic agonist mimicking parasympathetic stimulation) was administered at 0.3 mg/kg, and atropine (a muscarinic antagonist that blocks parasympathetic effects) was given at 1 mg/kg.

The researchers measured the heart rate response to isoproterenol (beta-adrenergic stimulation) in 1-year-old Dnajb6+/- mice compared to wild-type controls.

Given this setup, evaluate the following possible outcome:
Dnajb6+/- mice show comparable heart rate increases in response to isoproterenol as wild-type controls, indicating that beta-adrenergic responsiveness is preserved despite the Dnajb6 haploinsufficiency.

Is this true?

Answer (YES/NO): NO